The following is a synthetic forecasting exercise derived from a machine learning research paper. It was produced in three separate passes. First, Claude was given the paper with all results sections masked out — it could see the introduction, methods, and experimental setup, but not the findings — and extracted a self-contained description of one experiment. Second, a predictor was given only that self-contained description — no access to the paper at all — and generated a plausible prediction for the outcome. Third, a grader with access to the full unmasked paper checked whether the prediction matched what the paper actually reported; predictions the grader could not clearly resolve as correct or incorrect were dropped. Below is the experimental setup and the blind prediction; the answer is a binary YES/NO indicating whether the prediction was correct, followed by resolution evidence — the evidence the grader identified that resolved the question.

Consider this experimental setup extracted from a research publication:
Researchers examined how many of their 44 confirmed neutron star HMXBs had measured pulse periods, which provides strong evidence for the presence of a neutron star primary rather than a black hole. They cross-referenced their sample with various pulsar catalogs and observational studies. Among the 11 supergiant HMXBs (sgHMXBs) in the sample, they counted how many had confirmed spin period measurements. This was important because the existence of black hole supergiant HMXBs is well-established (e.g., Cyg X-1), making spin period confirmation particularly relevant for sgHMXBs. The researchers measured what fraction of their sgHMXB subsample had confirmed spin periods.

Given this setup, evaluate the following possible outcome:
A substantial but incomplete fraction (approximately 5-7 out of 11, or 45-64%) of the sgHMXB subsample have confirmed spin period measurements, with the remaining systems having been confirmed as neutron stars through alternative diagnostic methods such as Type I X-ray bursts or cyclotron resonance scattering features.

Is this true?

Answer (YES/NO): NO